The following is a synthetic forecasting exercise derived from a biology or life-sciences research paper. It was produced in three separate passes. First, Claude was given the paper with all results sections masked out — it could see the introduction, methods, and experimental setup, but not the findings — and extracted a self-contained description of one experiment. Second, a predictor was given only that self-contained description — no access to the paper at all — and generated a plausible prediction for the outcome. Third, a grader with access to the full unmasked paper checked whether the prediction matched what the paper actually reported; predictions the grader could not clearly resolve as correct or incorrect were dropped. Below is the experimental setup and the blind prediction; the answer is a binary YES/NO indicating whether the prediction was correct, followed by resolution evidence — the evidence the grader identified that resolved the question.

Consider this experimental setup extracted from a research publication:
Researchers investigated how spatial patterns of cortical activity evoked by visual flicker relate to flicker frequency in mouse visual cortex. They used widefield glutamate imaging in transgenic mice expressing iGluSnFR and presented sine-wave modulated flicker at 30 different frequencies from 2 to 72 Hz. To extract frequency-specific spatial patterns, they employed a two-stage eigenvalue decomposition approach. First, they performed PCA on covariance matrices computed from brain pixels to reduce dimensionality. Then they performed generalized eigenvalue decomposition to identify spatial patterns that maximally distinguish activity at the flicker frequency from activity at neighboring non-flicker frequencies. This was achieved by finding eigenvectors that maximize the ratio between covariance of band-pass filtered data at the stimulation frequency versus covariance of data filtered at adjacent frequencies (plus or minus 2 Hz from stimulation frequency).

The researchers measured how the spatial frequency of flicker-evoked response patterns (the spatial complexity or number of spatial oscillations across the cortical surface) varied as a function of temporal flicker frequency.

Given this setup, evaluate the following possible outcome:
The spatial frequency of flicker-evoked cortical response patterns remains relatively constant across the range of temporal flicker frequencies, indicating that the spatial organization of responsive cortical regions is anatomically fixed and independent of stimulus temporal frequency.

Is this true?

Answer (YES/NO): NO